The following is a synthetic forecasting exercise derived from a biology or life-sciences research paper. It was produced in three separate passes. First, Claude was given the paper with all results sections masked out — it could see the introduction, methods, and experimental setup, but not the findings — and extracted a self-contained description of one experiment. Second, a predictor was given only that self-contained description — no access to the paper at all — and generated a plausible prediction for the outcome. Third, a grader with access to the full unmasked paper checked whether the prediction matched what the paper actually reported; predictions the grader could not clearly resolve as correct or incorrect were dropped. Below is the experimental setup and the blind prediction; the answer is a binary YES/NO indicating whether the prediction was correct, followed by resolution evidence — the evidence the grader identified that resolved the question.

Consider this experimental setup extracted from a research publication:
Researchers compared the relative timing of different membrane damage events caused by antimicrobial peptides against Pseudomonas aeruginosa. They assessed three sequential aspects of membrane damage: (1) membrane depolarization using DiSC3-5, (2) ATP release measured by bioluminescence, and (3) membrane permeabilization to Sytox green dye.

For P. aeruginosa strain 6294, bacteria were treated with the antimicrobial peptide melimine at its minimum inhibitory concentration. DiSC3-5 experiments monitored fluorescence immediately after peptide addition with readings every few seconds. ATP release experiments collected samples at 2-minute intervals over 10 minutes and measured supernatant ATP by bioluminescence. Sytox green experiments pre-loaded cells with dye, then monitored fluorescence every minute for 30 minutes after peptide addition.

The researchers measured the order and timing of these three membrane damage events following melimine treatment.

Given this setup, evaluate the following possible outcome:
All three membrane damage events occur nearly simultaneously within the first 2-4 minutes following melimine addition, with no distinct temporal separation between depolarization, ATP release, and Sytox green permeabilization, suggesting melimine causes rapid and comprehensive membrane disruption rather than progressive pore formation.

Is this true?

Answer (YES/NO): NO